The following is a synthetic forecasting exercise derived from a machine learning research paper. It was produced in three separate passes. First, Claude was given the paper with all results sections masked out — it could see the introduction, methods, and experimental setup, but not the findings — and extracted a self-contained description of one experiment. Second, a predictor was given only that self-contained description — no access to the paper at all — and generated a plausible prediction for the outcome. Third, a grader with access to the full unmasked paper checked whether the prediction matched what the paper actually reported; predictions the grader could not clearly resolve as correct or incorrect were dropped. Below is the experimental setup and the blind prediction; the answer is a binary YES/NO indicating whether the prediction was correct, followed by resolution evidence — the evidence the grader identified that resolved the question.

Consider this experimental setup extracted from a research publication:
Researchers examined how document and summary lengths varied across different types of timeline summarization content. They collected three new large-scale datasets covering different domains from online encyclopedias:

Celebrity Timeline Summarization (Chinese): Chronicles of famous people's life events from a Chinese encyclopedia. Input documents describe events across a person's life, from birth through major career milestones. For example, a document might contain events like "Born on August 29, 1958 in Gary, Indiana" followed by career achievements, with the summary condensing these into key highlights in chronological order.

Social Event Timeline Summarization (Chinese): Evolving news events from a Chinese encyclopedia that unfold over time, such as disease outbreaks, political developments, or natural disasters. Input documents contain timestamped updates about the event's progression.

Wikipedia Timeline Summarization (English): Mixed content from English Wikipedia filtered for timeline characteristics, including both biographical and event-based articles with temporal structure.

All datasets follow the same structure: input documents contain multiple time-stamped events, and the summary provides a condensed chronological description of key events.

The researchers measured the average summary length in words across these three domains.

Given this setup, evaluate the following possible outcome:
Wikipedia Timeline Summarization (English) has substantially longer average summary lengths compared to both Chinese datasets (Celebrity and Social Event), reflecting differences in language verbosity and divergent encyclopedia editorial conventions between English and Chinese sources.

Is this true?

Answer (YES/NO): NO